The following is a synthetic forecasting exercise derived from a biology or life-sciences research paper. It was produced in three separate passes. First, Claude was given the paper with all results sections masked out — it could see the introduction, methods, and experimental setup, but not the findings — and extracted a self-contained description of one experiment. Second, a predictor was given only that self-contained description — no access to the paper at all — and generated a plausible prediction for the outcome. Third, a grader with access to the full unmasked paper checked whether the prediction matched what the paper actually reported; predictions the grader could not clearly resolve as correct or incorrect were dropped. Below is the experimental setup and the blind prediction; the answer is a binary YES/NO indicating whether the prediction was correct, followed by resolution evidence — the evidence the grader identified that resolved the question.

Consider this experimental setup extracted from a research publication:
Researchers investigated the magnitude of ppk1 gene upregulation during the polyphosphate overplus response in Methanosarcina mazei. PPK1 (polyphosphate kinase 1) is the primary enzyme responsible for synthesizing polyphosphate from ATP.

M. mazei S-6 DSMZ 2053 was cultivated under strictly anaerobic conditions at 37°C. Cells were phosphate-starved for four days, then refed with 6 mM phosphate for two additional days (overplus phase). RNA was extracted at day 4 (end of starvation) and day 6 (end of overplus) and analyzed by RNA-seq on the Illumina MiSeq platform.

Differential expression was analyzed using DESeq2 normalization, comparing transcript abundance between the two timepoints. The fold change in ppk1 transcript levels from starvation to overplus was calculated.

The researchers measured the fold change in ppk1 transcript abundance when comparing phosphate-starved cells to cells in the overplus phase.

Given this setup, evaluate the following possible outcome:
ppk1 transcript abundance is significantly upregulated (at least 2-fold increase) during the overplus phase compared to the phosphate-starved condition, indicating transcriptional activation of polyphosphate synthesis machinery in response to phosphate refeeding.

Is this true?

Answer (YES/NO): YES